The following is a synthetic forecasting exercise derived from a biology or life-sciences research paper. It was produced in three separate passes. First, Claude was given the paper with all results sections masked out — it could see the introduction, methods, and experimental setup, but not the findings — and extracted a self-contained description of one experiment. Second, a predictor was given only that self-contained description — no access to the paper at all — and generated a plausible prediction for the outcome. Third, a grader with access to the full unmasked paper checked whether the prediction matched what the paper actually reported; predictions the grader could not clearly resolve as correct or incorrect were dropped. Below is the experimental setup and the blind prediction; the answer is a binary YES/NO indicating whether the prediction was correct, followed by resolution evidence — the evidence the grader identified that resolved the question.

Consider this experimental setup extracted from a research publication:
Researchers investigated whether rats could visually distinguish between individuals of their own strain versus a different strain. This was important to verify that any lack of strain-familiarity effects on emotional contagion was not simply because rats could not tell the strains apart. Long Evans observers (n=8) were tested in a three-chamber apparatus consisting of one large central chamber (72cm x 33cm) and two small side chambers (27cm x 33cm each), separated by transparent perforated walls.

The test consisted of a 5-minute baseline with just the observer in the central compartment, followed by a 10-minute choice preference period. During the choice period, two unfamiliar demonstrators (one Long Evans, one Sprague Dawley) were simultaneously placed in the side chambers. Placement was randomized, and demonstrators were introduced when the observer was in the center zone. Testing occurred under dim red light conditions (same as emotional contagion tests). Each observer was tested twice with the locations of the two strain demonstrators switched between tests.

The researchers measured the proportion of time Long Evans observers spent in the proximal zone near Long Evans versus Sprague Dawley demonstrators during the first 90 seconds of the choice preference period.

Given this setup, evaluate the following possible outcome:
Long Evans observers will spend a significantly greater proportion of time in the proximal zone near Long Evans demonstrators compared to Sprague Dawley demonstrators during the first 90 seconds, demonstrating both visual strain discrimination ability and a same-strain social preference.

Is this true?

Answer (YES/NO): NO